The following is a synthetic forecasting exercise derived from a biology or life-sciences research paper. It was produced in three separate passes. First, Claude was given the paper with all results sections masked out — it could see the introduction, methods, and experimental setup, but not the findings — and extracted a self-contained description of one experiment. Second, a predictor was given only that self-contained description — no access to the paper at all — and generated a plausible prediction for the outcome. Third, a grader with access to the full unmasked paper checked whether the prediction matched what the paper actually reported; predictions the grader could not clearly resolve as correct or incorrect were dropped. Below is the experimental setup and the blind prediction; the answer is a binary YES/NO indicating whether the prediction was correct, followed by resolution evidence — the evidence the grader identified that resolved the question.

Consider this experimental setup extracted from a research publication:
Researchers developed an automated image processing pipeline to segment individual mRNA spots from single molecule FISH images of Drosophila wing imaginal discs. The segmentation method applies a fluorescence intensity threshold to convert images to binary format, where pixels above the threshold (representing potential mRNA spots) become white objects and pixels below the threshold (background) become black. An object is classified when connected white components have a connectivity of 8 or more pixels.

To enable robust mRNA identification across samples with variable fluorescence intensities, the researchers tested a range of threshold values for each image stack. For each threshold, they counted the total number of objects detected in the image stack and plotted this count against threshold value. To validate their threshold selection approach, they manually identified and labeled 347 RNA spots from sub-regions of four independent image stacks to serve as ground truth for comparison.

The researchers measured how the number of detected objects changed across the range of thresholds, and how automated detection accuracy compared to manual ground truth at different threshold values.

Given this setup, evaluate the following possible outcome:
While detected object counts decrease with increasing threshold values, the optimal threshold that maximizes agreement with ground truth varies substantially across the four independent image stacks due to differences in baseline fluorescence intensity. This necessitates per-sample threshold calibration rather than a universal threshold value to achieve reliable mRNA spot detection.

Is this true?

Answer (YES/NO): NO